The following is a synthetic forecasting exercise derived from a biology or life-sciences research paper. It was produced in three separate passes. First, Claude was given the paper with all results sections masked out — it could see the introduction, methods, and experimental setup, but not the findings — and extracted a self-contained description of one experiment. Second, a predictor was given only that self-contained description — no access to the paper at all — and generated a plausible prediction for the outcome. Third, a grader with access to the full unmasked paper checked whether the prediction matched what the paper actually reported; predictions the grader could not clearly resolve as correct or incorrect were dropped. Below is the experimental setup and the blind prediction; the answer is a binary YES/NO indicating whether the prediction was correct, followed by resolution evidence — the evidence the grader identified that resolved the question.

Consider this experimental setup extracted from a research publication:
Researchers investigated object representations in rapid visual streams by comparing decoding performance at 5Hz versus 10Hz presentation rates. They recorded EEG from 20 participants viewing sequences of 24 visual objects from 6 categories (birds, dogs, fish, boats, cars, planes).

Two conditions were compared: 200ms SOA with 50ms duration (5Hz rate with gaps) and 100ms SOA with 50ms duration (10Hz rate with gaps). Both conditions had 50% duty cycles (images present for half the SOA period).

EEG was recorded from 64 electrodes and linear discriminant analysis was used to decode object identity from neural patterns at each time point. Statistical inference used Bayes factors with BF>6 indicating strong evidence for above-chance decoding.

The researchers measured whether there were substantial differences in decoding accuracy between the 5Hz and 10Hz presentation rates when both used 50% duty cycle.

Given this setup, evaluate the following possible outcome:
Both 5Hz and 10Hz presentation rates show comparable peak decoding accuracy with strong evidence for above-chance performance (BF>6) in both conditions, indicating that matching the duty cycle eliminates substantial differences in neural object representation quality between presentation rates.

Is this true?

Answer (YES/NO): NO